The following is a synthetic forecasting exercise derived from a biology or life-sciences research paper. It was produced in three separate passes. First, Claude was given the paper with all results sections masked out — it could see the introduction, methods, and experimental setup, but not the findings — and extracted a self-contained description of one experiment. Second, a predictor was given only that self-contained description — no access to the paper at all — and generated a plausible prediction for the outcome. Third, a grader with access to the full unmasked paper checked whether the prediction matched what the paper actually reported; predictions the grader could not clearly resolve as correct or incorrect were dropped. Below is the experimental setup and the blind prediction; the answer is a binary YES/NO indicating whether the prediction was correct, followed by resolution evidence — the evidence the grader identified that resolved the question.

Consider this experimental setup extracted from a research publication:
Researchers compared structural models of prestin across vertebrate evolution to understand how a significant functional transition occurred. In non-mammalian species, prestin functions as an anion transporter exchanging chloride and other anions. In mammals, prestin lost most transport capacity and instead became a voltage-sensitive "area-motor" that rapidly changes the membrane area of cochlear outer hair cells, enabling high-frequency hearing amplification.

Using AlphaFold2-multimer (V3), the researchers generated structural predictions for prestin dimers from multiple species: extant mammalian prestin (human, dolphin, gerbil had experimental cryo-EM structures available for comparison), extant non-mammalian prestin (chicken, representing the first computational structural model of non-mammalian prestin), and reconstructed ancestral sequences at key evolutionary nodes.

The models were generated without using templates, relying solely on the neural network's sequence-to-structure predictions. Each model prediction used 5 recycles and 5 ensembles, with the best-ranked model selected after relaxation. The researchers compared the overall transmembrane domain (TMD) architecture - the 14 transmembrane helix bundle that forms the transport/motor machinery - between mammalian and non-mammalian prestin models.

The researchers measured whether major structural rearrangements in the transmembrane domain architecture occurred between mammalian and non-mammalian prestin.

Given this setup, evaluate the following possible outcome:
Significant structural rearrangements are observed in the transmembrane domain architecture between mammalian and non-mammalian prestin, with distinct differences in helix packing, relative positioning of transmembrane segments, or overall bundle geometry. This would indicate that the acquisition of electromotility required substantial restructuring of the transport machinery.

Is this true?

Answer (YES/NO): NO